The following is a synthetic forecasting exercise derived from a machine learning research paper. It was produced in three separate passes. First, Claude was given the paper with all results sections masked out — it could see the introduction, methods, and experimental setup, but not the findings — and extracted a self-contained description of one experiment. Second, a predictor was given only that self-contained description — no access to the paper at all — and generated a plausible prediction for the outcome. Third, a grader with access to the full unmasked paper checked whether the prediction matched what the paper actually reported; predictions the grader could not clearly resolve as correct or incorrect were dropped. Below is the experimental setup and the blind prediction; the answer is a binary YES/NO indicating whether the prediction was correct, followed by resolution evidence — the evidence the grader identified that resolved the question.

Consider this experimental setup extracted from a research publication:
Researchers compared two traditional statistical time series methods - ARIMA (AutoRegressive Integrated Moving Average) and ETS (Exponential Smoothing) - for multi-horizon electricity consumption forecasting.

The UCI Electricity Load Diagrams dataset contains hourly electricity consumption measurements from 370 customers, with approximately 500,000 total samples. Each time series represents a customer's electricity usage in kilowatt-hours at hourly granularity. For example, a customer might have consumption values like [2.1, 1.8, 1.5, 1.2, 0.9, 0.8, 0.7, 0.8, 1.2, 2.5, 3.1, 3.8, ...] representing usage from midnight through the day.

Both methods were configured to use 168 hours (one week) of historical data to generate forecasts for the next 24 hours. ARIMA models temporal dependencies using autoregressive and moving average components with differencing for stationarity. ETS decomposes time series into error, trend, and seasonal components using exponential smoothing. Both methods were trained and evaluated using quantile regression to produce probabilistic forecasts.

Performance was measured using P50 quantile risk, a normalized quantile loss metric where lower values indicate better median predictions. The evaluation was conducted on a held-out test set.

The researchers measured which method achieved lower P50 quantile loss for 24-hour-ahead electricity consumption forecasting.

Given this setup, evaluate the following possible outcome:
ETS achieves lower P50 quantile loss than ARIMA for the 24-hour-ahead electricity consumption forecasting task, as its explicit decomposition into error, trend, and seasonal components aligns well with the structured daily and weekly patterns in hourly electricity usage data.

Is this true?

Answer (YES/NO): YES